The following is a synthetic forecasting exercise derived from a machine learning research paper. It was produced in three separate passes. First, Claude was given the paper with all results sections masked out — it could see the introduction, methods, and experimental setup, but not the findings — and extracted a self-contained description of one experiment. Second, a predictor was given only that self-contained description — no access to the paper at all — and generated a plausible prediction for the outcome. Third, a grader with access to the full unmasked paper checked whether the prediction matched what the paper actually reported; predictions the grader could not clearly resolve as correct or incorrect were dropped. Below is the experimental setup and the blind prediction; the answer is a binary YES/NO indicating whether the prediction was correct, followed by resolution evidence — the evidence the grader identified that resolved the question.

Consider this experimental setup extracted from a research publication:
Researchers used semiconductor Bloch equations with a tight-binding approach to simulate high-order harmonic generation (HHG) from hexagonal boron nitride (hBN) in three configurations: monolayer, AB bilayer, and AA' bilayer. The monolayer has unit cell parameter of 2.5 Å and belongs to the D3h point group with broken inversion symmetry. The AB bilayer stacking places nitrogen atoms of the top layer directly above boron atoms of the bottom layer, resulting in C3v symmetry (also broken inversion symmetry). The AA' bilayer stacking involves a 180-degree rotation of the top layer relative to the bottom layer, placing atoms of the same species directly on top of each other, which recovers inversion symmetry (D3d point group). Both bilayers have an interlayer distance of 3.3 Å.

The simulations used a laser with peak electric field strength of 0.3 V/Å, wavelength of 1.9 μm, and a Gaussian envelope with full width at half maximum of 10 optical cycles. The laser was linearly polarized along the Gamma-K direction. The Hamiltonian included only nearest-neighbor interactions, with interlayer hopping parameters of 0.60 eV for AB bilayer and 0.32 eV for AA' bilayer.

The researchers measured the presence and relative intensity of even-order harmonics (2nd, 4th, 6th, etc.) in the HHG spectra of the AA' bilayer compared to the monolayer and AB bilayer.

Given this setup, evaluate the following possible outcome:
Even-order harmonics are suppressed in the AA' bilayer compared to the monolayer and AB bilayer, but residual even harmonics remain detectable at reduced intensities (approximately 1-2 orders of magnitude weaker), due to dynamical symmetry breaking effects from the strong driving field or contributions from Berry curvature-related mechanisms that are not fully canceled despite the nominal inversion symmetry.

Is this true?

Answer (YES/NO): NO